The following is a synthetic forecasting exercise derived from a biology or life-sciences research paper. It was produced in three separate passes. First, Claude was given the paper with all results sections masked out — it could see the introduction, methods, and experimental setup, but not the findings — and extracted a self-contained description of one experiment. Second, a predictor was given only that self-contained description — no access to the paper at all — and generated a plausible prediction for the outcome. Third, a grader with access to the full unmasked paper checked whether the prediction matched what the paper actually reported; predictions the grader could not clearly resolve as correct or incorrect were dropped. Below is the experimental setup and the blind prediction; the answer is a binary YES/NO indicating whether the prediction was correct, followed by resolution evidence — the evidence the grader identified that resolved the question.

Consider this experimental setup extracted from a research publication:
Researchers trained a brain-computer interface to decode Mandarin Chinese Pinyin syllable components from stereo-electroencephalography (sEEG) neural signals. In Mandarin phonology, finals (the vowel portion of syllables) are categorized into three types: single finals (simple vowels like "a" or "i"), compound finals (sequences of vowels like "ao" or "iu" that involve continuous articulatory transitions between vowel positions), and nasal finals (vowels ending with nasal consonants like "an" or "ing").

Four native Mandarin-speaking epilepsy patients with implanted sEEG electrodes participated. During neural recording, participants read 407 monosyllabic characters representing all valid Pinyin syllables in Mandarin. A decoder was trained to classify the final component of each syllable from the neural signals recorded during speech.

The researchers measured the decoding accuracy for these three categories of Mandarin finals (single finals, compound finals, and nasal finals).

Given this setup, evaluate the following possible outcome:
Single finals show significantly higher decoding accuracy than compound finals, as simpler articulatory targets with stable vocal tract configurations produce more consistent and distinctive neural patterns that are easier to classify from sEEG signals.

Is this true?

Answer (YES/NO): YES